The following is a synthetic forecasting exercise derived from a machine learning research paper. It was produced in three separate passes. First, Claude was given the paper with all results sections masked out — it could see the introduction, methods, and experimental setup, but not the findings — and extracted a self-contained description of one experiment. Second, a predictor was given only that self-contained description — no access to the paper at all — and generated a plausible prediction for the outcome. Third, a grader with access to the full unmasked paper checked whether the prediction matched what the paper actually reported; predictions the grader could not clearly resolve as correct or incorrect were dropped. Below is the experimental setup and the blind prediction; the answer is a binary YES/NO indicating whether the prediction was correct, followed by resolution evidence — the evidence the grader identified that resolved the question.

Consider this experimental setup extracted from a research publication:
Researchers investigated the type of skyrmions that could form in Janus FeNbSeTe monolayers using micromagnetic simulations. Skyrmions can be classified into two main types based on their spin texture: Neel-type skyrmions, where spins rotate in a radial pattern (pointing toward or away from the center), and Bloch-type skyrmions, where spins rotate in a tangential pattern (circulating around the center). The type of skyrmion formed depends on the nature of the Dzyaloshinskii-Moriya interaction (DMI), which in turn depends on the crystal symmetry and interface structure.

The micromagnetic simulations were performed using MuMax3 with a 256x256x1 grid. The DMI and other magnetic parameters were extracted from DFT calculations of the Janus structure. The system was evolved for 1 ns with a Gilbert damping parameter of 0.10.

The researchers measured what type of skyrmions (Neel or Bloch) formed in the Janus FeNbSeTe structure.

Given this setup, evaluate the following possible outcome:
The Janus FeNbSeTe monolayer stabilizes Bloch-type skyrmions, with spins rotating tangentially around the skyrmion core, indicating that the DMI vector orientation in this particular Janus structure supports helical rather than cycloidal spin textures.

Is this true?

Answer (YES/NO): NO